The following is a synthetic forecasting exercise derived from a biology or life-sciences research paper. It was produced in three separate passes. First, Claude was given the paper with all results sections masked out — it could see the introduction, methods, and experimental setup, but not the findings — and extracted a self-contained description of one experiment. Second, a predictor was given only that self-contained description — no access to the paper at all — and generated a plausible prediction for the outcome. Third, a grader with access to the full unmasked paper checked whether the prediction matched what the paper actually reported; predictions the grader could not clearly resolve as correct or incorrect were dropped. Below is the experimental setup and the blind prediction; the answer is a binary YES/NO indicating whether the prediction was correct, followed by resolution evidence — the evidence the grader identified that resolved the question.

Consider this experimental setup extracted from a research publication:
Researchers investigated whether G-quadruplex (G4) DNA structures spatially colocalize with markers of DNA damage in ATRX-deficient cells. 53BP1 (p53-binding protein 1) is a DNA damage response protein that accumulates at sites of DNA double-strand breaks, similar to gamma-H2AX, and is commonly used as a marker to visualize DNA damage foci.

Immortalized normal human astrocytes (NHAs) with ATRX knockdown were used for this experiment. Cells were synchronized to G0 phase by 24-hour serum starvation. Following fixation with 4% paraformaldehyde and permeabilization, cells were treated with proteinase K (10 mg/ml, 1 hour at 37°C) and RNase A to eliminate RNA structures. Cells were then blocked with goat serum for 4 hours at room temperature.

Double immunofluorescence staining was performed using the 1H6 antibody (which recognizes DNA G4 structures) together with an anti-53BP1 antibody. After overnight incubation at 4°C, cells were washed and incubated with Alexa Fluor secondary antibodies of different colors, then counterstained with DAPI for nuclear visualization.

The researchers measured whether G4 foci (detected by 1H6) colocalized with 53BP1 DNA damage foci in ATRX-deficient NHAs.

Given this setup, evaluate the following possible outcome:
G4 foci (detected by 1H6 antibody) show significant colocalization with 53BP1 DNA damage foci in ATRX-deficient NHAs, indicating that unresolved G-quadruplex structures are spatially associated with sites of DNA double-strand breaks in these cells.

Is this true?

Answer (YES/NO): YES